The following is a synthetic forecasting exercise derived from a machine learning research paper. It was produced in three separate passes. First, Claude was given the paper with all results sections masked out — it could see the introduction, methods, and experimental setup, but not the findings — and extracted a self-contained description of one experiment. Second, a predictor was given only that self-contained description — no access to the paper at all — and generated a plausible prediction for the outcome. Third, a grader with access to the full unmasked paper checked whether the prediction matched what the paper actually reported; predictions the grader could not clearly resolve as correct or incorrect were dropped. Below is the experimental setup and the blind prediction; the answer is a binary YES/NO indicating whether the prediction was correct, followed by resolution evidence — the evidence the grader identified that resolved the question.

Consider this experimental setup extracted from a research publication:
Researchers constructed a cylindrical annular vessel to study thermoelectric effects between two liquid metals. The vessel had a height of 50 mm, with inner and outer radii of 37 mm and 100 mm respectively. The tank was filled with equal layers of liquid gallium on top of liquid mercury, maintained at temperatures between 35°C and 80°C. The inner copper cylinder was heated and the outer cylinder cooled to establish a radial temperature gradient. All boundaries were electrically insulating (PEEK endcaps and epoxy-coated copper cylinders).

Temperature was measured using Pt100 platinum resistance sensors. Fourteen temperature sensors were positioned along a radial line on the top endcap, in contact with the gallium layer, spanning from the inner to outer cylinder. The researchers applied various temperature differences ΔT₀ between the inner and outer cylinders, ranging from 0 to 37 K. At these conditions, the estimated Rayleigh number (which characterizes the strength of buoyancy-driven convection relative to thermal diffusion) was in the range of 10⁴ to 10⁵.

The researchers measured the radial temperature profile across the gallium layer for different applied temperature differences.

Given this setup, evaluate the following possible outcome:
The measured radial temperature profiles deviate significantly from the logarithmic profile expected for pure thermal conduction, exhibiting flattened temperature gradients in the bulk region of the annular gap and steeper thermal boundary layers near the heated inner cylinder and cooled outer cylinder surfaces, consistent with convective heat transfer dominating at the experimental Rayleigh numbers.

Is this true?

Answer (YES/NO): YES